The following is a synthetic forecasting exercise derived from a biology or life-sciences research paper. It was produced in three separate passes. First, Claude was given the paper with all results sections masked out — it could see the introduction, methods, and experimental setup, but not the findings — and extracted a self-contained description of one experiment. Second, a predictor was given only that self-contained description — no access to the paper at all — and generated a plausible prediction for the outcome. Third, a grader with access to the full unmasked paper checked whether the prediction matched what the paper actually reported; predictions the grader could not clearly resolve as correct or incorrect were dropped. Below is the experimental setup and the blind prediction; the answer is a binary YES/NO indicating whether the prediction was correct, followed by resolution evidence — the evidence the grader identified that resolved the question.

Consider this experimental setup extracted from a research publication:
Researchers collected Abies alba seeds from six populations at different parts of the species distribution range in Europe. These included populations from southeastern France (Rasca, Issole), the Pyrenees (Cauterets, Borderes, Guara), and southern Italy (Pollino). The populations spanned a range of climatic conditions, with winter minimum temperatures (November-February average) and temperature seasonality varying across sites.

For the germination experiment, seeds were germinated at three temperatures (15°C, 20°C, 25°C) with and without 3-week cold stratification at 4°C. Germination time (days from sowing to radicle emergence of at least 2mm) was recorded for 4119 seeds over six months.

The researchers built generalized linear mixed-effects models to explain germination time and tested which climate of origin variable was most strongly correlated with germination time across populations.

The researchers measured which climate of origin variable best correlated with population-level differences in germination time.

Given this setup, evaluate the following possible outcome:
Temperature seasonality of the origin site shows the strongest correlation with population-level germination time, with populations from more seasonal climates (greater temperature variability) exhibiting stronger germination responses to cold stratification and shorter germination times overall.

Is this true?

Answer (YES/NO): NO